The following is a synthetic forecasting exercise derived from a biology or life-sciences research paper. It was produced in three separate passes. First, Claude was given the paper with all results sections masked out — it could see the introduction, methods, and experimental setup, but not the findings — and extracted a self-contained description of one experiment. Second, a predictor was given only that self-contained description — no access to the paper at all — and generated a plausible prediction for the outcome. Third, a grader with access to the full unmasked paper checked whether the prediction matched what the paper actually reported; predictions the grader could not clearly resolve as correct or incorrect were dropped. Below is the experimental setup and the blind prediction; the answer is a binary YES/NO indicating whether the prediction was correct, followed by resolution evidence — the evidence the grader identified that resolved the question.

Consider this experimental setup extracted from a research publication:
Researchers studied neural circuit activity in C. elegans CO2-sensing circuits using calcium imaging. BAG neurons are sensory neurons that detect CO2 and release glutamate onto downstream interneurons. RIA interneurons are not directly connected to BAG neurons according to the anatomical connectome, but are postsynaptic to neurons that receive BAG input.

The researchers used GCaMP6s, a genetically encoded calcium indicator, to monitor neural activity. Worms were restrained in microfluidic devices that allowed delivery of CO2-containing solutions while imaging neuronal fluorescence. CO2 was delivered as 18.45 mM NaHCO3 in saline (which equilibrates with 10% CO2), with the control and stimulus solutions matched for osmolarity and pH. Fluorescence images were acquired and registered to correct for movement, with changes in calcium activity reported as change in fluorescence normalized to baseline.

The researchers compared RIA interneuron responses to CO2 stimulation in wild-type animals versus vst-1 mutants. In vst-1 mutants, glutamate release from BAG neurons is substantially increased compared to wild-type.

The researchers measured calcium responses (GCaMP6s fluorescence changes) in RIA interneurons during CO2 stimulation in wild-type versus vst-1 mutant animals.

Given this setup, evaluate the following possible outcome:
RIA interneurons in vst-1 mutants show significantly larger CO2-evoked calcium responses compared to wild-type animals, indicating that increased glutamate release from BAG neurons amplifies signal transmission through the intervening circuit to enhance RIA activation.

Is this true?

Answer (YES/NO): YES